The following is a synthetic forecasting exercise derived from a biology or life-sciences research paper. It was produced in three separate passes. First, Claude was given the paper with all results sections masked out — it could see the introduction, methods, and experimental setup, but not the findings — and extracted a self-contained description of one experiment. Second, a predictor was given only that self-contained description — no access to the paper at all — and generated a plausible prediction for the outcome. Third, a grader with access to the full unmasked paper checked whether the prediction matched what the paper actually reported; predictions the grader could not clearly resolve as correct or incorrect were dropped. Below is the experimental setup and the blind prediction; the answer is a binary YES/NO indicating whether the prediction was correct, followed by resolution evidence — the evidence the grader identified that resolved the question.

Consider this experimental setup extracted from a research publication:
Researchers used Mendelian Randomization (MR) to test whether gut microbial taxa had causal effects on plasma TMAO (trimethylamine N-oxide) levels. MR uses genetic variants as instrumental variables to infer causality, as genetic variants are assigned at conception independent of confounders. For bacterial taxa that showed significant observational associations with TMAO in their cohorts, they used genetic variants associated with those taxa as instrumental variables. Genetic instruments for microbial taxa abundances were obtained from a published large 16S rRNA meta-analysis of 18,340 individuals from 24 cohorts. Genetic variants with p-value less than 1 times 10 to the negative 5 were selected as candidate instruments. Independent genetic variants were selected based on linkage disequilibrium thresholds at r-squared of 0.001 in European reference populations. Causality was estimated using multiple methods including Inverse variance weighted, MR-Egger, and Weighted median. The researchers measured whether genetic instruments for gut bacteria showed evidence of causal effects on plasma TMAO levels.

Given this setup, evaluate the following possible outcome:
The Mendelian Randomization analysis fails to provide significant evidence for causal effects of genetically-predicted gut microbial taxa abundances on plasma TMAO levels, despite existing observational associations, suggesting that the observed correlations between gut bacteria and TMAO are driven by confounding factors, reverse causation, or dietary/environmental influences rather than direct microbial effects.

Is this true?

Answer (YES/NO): YES